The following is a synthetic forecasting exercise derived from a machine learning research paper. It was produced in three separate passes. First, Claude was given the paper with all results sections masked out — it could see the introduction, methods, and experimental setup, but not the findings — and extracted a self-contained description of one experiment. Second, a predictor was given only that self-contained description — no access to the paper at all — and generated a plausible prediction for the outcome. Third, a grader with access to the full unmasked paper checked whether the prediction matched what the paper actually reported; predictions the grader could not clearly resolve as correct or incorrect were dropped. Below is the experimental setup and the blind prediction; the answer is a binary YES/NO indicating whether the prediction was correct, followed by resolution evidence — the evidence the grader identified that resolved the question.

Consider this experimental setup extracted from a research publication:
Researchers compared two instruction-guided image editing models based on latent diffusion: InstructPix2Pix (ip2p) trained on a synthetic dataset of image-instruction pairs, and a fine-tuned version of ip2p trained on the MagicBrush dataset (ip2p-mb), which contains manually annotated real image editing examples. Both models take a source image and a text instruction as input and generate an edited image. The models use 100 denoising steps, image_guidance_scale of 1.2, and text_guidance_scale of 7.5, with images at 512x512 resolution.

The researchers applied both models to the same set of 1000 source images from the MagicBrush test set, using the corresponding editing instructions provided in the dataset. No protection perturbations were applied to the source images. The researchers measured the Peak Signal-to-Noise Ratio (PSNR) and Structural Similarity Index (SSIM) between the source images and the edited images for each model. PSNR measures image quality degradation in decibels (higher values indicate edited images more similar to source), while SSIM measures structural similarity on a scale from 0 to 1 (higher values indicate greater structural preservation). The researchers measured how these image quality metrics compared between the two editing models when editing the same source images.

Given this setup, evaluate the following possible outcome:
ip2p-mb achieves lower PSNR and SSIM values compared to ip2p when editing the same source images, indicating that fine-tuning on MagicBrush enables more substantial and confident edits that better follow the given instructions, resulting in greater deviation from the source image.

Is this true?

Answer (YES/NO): NO